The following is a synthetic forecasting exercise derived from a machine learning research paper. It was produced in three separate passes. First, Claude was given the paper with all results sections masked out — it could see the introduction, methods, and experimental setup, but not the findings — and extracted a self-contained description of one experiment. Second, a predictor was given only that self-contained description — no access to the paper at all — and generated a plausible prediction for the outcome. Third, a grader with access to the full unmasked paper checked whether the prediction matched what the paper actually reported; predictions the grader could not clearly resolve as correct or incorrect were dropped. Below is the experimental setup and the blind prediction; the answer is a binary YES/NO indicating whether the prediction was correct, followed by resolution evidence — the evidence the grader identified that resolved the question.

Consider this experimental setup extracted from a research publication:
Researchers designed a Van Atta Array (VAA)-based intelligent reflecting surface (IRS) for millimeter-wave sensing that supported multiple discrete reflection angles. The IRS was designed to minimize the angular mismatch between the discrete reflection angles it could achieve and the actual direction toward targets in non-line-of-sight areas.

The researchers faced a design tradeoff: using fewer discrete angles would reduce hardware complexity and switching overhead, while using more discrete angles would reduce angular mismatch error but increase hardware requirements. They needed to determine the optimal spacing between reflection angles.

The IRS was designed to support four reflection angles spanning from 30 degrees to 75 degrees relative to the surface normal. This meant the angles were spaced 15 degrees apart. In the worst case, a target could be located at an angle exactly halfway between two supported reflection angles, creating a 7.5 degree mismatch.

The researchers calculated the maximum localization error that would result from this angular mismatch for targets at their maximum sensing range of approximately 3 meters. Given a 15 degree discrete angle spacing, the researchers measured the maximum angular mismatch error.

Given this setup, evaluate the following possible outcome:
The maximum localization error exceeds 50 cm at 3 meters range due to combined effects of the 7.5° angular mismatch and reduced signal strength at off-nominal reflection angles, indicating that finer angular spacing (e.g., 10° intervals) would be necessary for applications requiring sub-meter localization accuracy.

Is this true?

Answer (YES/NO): NO